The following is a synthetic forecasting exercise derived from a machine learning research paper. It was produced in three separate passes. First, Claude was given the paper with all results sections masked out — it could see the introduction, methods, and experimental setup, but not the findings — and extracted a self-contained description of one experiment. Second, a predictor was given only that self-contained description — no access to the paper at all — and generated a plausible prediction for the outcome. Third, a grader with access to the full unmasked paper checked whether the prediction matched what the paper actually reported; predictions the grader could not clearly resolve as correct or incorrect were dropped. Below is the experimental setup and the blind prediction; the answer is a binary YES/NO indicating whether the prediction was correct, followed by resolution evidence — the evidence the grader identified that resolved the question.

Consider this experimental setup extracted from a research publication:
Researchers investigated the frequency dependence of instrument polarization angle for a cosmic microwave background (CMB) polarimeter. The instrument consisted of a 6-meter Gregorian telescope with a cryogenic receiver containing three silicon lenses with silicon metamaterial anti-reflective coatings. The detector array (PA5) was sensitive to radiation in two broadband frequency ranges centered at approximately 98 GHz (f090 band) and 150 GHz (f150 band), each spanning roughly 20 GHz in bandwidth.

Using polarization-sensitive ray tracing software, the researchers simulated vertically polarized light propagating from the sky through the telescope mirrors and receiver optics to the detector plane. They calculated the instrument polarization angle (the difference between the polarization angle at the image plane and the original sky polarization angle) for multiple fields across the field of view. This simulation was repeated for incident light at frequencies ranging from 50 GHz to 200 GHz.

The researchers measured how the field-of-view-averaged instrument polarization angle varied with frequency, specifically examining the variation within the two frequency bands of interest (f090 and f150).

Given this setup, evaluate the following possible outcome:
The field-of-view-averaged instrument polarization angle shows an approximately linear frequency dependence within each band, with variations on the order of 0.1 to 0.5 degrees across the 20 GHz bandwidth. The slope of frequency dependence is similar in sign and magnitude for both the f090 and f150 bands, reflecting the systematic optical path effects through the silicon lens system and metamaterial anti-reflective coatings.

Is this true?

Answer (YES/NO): NO